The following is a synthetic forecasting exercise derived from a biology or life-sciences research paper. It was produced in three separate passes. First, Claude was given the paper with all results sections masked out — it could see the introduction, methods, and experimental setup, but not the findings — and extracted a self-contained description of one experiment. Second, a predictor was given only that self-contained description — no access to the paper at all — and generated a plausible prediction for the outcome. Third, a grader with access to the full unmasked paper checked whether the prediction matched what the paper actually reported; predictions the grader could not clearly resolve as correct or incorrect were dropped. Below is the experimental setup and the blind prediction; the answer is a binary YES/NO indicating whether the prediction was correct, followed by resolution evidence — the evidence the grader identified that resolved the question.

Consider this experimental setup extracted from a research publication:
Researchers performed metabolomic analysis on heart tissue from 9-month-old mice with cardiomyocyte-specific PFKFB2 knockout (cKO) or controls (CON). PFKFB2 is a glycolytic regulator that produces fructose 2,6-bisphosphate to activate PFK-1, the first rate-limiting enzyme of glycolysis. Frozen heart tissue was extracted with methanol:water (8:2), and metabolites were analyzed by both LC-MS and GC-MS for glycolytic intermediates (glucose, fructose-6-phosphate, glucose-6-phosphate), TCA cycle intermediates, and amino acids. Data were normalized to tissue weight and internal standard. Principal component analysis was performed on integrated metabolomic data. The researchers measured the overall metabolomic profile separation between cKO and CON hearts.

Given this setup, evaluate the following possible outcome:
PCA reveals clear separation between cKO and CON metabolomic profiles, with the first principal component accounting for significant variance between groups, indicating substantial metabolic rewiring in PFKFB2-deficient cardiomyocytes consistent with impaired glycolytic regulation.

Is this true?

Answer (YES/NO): YES